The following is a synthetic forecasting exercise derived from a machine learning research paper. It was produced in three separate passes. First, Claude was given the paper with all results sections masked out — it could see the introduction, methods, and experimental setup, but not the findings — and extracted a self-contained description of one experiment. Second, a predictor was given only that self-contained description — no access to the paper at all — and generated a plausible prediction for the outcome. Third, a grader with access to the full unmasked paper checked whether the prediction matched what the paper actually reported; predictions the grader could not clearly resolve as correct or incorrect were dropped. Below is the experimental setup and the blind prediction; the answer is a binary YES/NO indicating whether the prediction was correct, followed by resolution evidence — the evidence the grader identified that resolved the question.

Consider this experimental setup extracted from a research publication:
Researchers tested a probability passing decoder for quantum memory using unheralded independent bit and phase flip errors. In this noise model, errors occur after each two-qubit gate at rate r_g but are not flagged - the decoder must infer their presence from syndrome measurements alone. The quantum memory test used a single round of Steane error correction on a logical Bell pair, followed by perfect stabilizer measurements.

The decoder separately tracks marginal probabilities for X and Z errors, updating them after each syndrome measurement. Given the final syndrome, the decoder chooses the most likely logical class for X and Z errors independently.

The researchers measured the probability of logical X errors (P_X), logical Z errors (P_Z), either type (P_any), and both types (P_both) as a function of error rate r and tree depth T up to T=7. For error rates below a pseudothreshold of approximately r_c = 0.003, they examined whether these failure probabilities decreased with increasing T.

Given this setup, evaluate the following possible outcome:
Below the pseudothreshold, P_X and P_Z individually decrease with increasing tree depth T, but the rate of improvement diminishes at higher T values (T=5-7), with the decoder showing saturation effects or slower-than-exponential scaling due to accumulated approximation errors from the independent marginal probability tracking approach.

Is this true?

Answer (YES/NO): NO